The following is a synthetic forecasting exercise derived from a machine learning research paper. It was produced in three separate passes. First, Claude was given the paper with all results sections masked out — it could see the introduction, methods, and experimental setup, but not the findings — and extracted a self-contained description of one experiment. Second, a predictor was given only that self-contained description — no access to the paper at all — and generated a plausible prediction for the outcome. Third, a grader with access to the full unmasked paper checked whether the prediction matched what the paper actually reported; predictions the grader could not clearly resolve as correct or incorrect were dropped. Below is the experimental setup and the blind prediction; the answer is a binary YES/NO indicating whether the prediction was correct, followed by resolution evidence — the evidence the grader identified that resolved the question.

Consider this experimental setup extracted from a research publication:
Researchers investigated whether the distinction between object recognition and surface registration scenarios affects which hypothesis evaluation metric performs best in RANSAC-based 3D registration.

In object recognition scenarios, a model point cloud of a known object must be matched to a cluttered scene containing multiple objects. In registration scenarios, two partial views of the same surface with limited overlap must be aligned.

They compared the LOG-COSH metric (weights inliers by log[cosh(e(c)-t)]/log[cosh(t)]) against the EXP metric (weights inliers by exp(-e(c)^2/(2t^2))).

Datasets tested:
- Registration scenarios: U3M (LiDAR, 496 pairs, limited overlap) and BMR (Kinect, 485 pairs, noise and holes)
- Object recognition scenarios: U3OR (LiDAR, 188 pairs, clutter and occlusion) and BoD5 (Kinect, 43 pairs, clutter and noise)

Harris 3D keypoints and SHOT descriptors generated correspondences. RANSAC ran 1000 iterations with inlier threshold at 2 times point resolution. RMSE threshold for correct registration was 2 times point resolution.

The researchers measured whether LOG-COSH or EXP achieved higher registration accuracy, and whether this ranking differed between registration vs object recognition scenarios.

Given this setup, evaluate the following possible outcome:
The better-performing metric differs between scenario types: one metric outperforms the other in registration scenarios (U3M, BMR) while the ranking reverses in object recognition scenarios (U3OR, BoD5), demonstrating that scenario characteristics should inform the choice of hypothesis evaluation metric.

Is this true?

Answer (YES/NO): NO